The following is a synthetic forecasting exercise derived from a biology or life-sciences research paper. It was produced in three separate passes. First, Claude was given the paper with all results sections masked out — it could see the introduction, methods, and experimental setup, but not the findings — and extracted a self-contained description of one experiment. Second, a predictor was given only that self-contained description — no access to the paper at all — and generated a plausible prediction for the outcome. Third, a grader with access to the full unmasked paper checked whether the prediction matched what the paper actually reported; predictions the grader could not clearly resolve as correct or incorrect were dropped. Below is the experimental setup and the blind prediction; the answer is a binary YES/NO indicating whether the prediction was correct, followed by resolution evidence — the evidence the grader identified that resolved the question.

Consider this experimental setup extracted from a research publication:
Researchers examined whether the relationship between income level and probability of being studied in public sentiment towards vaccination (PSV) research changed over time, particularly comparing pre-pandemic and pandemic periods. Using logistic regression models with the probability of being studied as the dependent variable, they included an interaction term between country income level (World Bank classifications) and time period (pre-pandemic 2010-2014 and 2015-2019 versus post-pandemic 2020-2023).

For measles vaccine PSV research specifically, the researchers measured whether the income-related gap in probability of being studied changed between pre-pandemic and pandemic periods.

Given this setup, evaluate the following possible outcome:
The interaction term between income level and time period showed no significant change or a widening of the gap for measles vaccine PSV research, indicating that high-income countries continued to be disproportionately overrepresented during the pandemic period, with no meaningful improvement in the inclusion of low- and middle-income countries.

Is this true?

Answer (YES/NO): NO